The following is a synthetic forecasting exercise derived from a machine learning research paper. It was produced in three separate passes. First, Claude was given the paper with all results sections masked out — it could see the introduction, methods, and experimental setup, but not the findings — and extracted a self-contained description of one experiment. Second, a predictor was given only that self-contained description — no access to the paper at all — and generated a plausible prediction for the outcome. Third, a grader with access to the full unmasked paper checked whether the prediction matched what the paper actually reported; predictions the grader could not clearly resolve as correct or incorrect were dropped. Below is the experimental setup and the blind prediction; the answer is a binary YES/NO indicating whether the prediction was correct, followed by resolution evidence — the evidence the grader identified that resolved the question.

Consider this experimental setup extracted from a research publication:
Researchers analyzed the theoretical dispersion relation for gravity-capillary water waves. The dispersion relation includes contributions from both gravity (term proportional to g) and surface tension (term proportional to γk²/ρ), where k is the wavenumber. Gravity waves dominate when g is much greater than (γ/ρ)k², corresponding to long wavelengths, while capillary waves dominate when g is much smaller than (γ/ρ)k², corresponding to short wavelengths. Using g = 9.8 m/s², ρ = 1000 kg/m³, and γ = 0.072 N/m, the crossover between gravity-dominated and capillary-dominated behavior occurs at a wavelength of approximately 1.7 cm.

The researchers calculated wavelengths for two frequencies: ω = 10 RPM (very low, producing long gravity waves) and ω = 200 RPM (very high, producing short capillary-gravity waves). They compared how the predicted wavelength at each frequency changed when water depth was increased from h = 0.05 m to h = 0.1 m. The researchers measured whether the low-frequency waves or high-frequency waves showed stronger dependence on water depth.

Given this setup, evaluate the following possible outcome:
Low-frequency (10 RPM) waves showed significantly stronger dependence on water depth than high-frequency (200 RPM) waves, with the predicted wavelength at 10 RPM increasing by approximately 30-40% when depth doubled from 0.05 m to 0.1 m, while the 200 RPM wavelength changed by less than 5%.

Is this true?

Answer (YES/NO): YES